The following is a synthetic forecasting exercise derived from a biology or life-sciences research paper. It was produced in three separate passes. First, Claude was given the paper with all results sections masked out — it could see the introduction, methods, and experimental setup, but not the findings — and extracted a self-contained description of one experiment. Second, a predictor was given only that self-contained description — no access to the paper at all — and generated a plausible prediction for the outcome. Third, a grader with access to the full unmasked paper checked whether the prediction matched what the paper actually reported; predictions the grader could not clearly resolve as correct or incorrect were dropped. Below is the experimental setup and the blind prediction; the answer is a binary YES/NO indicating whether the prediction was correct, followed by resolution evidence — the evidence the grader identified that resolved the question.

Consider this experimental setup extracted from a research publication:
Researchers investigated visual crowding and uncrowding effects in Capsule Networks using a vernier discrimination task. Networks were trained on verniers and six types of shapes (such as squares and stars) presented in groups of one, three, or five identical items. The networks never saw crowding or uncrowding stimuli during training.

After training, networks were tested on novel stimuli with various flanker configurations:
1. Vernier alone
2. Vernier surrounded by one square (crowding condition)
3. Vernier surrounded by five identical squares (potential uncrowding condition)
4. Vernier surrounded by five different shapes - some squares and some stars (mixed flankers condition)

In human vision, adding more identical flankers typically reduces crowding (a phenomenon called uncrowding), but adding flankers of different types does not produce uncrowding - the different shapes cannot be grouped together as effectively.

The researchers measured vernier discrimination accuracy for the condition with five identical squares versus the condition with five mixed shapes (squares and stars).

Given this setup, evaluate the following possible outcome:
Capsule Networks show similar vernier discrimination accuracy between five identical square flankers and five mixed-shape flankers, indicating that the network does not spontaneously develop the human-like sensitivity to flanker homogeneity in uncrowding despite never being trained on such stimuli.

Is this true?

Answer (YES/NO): NO